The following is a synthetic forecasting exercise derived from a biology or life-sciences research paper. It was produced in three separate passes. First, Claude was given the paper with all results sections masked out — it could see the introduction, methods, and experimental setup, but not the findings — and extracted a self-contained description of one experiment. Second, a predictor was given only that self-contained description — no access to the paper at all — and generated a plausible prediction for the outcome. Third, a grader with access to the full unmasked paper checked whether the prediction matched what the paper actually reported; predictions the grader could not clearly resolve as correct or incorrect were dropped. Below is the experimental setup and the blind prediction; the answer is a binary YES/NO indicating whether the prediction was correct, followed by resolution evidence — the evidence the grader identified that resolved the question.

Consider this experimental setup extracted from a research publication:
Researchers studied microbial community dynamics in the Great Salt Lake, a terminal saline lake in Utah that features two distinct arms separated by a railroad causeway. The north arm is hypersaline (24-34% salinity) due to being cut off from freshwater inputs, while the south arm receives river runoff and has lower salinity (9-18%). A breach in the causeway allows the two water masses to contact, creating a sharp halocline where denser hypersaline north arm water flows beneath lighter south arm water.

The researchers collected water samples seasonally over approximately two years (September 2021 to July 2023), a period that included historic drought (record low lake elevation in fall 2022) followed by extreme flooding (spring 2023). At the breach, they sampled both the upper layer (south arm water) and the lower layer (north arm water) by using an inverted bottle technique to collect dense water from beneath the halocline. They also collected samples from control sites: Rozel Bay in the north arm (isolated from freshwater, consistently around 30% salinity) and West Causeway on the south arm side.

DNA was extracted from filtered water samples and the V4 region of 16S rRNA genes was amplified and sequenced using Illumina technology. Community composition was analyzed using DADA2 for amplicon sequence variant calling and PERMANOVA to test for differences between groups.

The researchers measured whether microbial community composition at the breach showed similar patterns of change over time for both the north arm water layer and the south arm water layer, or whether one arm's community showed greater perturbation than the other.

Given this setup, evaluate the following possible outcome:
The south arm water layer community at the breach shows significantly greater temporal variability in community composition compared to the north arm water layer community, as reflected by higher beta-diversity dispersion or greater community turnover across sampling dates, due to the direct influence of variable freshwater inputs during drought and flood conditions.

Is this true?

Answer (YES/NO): YES